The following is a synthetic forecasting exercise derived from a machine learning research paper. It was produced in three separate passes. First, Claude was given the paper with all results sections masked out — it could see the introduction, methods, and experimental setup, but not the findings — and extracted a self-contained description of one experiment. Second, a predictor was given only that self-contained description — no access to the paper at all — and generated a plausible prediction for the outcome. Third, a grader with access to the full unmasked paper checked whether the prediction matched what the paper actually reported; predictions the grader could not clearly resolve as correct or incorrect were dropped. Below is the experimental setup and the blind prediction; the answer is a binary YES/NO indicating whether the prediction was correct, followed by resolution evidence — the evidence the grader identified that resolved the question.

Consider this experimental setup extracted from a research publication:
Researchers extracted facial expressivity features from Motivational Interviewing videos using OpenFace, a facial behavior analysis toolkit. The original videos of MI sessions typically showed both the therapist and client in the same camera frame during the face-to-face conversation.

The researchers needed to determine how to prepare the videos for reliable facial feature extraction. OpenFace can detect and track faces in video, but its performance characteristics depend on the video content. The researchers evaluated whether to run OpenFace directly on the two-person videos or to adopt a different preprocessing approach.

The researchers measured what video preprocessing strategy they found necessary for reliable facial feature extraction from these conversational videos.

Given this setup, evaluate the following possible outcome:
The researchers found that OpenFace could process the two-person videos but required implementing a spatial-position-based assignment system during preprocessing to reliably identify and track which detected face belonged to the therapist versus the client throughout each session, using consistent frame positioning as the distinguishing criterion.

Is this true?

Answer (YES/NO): NO